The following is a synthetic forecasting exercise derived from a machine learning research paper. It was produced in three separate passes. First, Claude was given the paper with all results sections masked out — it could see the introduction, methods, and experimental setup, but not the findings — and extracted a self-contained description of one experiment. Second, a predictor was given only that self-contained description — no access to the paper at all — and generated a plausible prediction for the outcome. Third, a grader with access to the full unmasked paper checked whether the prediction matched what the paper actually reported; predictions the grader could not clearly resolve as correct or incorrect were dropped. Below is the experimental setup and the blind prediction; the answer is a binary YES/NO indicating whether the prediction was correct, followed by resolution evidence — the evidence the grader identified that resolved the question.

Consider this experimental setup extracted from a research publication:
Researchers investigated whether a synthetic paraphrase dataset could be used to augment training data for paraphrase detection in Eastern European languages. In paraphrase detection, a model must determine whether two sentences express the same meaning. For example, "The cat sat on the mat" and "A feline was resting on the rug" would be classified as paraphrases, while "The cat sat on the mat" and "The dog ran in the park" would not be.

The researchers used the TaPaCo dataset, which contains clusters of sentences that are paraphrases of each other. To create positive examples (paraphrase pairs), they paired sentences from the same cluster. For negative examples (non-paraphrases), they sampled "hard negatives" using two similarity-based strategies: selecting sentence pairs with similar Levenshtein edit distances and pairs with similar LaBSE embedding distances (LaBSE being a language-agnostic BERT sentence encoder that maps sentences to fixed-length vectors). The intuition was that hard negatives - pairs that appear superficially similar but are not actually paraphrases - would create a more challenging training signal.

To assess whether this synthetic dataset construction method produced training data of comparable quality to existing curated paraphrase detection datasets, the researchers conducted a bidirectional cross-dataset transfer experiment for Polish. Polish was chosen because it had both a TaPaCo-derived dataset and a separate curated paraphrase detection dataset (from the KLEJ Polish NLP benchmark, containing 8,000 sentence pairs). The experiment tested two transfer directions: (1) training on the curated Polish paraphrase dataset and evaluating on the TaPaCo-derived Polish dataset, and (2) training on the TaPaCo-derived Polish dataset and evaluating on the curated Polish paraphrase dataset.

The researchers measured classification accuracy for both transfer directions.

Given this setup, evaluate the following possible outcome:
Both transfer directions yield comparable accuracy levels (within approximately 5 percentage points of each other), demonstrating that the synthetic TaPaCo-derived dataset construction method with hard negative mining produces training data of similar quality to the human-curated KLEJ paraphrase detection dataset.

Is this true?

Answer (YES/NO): NO